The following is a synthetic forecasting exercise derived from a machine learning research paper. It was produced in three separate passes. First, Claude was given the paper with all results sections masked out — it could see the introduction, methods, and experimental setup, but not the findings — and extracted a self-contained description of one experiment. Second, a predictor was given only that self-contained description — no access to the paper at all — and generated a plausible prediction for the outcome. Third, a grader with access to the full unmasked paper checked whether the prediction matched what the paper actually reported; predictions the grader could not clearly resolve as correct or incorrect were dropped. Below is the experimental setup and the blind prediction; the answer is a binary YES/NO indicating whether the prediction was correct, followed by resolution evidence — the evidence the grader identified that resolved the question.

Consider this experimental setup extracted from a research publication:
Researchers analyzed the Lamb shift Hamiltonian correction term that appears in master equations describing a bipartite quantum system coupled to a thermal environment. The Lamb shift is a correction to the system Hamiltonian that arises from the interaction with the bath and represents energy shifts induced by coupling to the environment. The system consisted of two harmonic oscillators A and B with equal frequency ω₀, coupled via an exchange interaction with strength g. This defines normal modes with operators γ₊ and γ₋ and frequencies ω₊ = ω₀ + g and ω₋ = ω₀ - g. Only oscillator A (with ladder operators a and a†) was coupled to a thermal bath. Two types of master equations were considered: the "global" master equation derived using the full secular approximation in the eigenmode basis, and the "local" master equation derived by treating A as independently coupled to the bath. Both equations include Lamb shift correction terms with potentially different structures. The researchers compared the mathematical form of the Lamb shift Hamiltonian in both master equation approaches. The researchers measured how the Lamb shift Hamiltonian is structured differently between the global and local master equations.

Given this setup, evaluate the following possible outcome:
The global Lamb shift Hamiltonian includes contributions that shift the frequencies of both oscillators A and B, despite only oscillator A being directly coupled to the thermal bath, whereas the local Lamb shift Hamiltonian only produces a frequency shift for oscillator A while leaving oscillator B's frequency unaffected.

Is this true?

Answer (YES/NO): YES